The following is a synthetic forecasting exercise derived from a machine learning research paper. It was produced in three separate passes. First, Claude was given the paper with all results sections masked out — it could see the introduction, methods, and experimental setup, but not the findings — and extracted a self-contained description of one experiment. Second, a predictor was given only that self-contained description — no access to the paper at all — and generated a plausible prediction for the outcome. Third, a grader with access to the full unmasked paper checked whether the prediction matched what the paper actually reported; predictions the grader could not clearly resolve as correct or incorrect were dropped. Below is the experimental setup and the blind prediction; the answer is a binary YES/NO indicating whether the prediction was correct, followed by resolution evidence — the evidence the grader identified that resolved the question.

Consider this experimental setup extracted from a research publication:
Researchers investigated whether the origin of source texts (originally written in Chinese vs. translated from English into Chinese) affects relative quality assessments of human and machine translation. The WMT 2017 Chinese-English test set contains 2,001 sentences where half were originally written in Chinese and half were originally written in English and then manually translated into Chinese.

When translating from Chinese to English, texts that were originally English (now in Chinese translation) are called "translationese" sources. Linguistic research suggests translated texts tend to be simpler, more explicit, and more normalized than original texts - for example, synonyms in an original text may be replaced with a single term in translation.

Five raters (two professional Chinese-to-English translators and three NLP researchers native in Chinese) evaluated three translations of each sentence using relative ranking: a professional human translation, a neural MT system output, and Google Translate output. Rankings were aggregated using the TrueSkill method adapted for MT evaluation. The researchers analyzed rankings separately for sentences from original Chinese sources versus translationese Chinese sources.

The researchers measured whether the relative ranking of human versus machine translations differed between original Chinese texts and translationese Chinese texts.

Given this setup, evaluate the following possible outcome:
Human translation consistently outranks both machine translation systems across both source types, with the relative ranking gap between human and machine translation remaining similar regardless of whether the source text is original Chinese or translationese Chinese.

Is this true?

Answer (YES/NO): NO